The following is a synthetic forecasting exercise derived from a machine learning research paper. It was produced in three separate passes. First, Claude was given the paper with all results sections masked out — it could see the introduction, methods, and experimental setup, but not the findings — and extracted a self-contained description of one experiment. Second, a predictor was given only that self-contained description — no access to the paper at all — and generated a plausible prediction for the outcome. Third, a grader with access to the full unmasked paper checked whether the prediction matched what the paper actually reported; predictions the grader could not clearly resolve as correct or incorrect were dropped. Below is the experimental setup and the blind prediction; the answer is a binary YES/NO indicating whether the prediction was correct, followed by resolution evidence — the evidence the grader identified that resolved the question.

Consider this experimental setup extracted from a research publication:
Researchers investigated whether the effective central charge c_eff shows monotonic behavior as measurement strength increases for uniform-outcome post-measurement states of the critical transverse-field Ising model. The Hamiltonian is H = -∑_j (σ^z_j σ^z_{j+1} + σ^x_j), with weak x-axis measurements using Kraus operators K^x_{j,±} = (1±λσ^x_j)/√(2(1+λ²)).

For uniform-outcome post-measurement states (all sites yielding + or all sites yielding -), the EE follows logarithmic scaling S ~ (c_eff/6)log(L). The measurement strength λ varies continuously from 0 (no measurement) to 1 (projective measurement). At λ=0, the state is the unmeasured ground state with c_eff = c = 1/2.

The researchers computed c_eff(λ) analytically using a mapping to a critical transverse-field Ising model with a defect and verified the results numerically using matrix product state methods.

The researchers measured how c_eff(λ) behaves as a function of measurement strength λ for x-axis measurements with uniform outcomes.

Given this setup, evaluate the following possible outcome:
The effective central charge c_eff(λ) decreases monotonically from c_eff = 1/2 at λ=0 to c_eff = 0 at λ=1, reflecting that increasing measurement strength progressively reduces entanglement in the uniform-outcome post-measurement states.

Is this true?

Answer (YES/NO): NO